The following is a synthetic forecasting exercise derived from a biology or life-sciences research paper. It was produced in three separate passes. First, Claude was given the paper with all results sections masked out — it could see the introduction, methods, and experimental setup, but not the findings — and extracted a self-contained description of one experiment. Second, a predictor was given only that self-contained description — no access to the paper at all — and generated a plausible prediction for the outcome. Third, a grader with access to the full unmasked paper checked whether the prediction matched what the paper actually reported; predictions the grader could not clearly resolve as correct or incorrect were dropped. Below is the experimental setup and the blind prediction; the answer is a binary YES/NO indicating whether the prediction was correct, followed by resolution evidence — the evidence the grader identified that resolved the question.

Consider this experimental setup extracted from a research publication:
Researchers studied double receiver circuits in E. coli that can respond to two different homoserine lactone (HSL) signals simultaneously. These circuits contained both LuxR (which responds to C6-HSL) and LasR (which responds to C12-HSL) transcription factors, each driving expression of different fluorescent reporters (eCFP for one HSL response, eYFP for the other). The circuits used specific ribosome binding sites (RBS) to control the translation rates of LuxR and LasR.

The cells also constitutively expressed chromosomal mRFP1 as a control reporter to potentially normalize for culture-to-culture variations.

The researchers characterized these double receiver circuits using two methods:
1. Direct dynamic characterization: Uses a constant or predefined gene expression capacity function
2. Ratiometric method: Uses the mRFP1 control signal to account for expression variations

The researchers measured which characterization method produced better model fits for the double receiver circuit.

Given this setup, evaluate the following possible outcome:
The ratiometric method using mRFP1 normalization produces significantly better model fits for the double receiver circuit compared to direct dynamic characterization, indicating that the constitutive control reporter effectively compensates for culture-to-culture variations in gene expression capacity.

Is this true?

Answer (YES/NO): NO